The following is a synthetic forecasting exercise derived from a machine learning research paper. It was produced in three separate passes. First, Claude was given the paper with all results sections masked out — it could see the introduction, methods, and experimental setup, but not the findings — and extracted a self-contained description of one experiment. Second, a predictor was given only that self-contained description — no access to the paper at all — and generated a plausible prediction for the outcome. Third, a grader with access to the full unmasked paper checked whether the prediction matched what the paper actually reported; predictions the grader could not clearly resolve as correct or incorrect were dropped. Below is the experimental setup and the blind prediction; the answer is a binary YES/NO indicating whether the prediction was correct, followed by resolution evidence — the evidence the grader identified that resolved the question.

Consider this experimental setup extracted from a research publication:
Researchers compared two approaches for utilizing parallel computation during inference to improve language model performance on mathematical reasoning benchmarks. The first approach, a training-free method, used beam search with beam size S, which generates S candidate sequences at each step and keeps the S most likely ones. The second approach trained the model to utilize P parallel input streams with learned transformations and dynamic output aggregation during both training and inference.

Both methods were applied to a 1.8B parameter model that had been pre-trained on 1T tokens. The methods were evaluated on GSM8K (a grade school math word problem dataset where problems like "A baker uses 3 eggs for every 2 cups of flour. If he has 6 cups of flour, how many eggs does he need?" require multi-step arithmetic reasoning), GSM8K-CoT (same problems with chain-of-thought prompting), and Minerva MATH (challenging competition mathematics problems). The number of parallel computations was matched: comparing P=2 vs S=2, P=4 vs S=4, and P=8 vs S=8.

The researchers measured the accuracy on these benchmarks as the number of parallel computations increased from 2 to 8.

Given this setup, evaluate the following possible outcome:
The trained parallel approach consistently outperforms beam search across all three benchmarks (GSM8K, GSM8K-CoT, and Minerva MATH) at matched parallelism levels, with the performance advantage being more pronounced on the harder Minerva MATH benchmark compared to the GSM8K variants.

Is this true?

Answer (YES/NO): NO